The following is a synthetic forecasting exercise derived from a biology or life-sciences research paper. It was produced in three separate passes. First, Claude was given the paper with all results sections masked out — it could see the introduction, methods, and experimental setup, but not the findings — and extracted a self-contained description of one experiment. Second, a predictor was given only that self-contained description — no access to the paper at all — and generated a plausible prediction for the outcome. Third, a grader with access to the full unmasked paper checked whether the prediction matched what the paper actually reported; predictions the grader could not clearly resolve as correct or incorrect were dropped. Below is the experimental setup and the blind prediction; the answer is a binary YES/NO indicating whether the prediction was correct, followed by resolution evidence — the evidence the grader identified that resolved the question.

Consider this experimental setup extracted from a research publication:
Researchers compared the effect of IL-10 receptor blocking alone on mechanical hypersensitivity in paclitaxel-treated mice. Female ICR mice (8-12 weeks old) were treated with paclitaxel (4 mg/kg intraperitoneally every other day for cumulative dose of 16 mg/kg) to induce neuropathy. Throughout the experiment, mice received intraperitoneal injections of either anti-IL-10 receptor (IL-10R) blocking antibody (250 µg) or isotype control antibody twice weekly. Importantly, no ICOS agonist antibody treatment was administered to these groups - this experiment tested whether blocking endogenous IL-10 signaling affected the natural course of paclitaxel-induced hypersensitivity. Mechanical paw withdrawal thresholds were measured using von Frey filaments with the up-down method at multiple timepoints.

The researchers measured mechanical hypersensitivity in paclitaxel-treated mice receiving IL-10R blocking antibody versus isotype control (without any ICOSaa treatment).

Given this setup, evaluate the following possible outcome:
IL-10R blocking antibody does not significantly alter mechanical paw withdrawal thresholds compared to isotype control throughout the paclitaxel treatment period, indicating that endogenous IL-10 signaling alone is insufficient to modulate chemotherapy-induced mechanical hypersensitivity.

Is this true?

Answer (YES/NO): YES